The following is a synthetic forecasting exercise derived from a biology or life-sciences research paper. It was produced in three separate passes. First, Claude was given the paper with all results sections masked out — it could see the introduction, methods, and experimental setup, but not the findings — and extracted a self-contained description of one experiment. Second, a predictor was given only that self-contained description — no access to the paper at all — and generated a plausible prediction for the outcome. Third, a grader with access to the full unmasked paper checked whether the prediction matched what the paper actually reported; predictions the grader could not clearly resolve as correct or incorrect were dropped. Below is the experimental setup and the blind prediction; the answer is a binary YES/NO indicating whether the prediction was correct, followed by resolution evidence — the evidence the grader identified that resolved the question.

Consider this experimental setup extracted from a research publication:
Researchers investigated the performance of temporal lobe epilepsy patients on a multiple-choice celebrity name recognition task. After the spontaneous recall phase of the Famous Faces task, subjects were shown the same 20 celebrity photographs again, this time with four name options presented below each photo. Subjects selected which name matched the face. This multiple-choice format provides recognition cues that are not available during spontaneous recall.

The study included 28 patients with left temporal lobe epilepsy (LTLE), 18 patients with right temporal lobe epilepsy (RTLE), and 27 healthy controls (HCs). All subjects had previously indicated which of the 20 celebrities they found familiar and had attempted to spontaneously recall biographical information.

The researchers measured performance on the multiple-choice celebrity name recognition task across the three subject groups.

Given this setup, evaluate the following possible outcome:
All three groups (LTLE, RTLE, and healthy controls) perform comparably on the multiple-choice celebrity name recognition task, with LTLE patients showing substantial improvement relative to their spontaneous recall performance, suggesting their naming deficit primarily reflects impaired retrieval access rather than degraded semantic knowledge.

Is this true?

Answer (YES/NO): YES